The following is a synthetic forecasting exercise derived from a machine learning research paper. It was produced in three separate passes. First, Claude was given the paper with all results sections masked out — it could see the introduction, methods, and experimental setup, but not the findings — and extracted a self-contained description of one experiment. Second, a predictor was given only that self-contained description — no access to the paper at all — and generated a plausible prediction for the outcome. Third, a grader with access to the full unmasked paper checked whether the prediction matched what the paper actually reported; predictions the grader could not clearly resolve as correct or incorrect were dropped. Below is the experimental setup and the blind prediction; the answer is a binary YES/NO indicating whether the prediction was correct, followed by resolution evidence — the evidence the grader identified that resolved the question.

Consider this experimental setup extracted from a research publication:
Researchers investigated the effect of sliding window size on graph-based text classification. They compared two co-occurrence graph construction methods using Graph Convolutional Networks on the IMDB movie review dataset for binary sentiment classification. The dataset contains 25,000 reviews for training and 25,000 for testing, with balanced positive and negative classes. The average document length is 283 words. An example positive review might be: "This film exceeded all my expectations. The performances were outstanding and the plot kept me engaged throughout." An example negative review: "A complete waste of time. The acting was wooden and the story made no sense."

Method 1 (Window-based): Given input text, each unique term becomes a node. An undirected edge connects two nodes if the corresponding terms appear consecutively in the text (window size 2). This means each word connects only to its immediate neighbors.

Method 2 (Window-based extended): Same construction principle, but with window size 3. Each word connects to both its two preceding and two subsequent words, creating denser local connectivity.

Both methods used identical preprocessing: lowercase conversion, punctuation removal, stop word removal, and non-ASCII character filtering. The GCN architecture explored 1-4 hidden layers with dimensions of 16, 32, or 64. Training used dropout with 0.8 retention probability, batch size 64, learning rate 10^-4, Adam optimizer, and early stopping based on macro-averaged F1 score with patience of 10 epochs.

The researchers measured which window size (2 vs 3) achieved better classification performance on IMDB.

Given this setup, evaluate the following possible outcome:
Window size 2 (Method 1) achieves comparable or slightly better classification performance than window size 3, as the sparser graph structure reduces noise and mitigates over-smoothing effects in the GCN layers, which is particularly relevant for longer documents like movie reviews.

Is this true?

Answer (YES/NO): YES